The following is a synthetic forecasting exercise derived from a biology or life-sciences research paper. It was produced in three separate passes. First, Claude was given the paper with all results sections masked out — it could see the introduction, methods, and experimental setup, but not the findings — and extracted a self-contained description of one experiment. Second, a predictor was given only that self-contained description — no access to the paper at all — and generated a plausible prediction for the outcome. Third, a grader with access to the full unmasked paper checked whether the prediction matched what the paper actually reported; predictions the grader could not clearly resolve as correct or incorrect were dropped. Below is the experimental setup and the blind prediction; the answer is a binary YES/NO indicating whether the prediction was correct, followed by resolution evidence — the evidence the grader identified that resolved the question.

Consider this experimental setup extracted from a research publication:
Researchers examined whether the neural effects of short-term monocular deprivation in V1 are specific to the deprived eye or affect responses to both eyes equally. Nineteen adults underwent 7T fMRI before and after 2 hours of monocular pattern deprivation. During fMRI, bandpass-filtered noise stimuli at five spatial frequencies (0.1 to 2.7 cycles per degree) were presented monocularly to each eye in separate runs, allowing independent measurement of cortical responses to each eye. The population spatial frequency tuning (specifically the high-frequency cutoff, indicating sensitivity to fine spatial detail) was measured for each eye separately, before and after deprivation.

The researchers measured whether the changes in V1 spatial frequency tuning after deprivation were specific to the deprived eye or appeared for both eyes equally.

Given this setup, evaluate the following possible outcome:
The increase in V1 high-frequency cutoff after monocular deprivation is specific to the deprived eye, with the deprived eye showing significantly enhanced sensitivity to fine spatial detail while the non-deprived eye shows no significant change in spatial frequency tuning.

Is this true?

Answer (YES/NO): YES